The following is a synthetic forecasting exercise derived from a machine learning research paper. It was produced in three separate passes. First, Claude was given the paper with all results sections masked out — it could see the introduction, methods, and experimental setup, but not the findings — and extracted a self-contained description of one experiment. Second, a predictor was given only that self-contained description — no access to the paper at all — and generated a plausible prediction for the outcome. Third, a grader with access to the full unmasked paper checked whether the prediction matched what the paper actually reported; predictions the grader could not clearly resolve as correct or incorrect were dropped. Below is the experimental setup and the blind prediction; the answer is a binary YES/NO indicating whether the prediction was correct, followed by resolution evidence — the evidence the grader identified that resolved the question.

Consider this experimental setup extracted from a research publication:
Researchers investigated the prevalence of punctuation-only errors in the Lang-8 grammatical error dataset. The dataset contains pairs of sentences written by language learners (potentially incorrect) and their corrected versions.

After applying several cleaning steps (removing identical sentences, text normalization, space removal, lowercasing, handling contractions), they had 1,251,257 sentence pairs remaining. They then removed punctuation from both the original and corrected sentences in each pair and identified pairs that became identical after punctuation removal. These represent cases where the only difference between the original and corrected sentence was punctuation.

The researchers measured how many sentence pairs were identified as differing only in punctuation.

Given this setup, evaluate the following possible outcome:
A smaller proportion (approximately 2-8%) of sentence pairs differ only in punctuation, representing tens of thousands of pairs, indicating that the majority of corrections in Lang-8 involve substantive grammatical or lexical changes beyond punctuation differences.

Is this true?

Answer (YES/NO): YES